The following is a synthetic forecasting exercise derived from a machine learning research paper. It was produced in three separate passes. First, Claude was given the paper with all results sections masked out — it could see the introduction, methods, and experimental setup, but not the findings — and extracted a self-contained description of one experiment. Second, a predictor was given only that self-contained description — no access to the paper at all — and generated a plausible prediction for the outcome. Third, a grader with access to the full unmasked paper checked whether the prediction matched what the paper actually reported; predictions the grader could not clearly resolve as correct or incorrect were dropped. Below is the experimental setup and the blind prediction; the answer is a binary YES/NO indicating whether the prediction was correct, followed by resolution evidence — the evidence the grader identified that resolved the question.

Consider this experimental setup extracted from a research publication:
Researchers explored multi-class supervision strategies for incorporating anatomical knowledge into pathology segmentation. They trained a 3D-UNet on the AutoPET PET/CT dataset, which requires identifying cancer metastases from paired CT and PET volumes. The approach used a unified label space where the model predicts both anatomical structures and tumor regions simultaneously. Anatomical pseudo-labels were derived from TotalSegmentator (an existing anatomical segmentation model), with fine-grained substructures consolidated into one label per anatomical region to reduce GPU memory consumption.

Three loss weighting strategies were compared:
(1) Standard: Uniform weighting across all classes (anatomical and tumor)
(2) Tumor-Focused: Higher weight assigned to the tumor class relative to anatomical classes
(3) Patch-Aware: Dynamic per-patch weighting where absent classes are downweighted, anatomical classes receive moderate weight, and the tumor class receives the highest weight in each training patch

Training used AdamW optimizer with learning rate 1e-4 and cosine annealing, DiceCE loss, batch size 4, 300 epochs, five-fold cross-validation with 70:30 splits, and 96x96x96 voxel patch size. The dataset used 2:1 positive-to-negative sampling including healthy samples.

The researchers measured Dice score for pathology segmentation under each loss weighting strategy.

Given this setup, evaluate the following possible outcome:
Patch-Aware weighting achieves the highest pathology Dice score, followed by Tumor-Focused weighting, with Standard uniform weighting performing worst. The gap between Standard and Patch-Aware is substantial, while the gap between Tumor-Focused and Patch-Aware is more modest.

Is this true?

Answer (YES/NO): NO